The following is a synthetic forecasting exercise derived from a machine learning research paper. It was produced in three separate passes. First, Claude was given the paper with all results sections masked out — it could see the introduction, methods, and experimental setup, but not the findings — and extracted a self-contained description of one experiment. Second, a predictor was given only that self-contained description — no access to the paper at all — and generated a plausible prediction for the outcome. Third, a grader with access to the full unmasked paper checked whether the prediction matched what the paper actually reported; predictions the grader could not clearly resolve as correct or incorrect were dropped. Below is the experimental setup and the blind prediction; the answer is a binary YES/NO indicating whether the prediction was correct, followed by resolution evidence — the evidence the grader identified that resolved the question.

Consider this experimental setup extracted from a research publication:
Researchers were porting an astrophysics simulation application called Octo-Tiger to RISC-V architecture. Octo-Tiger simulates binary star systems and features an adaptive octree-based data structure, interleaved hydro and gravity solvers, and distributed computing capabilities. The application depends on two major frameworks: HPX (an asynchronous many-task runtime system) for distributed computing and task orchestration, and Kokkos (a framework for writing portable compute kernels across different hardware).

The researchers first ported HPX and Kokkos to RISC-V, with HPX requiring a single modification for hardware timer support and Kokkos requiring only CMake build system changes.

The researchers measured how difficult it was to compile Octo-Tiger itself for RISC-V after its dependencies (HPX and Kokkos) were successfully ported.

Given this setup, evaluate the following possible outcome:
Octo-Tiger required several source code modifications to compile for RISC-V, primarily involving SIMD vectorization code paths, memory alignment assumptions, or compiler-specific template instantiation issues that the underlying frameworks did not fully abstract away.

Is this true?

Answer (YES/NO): NO